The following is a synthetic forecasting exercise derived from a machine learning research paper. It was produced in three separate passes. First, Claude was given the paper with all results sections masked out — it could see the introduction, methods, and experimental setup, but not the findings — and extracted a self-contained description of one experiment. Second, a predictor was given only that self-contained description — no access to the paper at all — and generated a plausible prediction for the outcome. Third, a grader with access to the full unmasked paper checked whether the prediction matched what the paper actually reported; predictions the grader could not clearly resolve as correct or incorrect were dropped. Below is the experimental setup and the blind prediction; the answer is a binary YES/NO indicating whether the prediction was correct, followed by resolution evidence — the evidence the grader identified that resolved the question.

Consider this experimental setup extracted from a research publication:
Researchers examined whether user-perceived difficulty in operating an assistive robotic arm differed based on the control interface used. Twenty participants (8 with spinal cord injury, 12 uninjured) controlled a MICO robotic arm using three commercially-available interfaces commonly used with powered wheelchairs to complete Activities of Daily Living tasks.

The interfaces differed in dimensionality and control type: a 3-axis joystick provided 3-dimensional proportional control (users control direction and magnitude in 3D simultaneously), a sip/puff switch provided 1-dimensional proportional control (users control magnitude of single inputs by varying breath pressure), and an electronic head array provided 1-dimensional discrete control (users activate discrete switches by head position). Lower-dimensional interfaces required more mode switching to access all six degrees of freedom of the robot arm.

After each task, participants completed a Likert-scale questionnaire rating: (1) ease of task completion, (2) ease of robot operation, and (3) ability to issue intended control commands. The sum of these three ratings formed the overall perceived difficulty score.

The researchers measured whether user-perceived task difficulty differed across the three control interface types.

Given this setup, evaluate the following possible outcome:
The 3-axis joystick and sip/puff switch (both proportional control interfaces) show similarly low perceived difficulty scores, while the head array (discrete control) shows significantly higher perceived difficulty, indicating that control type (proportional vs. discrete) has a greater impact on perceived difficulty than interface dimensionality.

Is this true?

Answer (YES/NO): NO